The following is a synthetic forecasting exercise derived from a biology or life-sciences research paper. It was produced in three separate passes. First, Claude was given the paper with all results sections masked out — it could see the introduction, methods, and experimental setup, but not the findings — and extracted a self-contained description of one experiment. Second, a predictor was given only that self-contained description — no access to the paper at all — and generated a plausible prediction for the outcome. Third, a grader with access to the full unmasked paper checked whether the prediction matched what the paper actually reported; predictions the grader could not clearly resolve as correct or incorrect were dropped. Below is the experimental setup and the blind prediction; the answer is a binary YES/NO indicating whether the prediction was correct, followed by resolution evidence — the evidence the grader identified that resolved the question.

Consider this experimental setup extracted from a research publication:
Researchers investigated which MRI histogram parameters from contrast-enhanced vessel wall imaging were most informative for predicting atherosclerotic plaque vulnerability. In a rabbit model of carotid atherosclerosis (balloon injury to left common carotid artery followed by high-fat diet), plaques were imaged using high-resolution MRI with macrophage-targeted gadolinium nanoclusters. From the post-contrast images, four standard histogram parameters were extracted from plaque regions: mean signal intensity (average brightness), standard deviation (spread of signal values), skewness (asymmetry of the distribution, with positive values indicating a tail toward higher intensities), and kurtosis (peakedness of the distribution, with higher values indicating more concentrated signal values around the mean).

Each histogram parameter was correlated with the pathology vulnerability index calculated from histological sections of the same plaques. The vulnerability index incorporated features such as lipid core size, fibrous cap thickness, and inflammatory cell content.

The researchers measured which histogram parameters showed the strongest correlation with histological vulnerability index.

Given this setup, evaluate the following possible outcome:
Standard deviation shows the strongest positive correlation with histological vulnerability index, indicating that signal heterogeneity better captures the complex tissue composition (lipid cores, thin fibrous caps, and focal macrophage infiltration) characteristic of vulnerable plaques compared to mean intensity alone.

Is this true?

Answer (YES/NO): NO